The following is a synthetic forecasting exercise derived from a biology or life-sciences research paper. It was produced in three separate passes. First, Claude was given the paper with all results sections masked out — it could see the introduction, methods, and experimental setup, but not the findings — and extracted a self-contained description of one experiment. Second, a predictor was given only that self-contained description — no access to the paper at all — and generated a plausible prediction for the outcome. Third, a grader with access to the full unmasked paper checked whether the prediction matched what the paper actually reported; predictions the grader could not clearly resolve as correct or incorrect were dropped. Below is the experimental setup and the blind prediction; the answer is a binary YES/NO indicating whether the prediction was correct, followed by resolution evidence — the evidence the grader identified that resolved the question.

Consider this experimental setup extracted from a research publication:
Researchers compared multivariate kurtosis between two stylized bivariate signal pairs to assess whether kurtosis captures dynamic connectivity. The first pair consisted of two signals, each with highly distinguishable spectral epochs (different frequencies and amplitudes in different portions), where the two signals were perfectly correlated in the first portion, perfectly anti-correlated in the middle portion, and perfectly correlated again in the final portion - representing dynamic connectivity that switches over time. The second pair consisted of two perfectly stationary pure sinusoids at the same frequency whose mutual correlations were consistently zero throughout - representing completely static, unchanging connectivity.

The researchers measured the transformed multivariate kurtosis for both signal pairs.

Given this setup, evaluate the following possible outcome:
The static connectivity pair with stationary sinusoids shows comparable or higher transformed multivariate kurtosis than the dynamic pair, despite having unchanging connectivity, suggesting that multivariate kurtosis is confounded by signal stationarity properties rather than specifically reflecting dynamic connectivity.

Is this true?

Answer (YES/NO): YES